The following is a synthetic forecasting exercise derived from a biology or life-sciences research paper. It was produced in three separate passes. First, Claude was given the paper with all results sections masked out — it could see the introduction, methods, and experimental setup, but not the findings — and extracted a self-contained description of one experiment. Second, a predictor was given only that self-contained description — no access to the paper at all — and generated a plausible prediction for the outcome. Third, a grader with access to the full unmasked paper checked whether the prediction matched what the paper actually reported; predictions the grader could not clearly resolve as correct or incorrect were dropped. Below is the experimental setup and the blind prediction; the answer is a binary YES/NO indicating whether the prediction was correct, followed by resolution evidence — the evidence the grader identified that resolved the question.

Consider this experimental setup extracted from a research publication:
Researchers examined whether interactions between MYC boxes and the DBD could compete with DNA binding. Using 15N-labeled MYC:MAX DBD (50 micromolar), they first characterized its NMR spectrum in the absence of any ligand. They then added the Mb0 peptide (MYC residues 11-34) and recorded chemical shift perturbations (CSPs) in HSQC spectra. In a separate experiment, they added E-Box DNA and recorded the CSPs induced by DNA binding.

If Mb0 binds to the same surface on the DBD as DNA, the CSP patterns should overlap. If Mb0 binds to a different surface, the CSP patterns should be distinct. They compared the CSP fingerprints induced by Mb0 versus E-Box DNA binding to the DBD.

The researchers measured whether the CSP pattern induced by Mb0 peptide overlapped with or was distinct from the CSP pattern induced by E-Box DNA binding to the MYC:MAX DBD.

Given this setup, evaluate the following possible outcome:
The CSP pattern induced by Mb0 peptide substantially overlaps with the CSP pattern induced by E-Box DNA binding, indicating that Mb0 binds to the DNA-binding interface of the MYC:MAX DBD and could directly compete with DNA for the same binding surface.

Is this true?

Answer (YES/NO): YES